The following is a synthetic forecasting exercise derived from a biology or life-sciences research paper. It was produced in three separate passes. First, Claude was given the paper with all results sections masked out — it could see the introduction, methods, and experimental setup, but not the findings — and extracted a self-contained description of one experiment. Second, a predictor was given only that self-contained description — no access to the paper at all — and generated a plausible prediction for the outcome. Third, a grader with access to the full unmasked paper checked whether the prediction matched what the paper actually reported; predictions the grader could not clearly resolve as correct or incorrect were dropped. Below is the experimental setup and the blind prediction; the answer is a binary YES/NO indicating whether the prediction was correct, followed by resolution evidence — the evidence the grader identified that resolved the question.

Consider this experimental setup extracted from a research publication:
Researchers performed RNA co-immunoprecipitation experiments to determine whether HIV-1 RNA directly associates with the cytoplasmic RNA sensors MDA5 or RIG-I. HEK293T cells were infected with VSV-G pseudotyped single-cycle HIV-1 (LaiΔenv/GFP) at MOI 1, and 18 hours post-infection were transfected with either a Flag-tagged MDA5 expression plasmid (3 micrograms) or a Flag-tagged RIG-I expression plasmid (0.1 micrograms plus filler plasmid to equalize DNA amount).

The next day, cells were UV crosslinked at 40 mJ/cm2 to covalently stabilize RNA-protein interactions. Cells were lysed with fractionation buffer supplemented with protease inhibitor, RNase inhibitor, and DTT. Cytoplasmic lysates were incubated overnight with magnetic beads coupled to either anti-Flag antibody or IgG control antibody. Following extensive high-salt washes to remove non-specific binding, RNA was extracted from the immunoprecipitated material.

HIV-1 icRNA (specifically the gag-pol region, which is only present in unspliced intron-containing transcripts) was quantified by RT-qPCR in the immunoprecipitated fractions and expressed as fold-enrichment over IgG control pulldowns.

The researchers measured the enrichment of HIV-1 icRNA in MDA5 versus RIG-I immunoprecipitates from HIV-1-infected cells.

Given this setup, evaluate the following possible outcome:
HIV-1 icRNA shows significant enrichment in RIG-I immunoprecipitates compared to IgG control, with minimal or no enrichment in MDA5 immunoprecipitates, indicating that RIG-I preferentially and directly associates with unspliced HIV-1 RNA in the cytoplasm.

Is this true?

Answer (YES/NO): NO